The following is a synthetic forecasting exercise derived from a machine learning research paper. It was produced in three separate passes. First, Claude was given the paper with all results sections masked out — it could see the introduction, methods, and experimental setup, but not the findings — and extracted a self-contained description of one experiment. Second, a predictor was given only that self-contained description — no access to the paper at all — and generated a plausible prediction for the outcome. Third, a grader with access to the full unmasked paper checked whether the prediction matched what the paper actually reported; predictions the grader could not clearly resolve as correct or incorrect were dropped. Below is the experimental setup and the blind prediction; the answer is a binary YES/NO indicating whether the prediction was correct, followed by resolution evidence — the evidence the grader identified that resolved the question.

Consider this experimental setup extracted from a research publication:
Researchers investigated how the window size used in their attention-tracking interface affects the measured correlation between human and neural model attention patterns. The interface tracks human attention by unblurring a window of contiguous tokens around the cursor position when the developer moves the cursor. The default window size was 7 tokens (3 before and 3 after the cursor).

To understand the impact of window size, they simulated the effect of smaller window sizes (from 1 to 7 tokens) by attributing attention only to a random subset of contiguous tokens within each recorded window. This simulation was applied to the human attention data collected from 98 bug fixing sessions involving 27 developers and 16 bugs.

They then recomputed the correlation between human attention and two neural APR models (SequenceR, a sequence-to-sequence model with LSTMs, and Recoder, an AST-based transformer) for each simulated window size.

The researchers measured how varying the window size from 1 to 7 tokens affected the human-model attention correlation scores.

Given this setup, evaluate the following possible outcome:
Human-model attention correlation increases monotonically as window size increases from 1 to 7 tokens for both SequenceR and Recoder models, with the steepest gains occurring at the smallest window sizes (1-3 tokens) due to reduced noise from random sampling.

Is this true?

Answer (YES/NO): NO